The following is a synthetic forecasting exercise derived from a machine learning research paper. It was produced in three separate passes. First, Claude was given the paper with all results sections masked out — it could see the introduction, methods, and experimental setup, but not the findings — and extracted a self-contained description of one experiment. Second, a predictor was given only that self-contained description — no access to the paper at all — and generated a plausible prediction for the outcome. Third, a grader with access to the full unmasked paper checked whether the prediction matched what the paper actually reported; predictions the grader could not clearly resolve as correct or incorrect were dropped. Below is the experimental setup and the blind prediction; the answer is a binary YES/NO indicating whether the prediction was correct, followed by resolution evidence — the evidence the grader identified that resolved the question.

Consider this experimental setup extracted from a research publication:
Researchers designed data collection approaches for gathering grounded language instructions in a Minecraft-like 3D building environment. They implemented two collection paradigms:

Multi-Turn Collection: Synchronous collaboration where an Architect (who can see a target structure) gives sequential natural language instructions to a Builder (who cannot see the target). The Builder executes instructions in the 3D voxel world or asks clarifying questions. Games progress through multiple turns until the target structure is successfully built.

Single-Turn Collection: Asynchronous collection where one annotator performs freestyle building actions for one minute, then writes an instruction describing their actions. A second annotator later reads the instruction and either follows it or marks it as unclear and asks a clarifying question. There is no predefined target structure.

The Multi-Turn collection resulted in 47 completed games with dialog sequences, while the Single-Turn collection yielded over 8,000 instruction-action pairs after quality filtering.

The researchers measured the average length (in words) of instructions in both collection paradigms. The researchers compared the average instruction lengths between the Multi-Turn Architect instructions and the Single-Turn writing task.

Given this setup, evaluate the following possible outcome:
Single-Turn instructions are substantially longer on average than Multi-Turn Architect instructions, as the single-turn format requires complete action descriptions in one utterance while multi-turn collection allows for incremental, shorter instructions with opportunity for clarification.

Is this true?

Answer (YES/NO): NO